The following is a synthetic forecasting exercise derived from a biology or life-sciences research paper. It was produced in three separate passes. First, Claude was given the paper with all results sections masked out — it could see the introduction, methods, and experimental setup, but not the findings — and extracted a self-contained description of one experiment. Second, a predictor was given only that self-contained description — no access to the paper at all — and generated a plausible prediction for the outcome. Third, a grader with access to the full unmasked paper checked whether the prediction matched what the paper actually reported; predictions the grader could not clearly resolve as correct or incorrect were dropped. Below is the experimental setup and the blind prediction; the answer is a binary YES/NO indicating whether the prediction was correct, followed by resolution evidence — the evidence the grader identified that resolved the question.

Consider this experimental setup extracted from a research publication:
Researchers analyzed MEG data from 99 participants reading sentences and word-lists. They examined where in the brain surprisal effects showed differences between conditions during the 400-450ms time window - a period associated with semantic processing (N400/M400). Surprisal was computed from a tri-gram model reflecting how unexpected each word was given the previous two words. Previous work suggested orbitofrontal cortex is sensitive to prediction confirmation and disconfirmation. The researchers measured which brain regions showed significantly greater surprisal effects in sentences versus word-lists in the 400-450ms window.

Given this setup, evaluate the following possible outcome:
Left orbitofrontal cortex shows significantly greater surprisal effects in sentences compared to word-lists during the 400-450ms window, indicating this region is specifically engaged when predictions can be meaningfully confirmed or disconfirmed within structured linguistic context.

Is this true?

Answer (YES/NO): YES